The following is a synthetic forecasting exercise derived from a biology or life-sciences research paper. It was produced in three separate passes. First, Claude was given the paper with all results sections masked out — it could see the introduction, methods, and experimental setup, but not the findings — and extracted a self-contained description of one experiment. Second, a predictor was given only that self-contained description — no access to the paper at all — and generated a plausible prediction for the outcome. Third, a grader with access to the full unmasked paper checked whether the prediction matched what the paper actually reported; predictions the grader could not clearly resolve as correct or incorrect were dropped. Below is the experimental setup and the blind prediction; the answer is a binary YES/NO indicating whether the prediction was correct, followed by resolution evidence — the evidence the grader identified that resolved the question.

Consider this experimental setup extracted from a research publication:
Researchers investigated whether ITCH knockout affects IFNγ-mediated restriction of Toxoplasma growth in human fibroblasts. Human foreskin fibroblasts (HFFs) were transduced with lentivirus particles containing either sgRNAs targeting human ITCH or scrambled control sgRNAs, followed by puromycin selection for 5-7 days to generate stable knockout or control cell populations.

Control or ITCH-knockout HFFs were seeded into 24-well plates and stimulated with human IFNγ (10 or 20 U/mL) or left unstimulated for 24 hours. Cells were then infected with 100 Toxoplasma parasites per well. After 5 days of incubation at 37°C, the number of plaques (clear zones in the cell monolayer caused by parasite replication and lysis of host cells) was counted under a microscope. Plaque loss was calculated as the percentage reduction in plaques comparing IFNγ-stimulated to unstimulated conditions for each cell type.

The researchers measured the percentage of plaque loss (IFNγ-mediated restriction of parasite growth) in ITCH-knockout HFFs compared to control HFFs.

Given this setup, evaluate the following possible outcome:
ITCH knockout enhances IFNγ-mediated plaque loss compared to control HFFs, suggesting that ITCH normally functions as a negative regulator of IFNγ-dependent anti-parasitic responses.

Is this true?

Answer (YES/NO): NO